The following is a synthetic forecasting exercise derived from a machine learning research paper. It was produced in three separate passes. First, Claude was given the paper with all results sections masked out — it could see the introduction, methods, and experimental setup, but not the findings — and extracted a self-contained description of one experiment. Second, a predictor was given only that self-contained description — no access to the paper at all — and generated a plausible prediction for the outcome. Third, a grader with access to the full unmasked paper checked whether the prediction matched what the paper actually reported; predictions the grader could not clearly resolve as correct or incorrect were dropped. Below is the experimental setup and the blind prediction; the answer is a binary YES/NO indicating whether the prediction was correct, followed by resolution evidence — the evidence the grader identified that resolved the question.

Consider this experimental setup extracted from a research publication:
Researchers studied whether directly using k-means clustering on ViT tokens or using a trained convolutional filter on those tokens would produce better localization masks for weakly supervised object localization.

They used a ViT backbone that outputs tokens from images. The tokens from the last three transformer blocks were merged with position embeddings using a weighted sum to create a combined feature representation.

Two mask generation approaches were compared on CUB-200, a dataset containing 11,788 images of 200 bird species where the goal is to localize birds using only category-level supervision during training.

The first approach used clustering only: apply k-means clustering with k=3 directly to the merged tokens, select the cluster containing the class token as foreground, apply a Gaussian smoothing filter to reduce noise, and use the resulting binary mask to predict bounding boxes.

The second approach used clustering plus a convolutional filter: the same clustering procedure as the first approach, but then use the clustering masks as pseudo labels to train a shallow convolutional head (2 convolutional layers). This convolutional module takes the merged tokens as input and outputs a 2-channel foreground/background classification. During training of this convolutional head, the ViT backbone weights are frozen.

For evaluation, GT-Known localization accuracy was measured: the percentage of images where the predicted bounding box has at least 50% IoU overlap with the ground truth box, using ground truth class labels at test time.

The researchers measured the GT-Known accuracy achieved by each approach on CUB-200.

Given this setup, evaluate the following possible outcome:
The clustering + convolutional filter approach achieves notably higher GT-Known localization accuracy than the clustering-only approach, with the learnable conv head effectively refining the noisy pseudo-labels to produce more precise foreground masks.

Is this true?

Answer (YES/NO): YES